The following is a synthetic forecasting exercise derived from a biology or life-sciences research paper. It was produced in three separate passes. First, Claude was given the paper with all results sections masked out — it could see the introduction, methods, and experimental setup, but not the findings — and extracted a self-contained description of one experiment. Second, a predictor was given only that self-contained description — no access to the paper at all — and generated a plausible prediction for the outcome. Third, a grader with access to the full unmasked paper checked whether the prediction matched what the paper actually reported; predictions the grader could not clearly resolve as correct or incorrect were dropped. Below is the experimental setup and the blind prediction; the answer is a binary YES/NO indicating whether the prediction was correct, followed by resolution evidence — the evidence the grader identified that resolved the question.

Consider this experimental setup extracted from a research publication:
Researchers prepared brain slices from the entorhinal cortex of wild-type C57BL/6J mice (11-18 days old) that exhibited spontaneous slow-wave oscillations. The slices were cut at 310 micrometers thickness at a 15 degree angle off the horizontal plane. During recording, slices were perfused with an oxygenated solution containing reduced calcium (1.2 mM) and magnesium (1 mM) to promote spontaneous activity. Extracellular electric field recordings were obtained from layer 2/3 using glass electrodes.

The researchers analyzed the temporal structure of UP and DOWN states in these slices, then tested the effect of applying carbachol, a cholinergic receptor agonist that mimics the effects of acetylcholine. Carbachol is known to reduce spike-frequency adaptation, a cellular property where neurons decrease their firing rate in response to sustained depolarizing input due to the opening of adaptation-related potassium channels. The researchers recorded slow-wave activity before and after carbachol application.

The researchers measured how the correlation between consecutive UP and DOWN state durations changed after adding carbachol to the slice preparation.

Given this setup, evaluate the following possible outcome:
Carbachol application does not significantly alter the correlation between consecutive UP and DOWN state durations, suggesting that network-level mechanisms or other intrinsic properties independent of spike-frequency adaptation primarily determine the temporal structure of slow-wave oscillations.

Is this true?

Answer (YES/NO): NO